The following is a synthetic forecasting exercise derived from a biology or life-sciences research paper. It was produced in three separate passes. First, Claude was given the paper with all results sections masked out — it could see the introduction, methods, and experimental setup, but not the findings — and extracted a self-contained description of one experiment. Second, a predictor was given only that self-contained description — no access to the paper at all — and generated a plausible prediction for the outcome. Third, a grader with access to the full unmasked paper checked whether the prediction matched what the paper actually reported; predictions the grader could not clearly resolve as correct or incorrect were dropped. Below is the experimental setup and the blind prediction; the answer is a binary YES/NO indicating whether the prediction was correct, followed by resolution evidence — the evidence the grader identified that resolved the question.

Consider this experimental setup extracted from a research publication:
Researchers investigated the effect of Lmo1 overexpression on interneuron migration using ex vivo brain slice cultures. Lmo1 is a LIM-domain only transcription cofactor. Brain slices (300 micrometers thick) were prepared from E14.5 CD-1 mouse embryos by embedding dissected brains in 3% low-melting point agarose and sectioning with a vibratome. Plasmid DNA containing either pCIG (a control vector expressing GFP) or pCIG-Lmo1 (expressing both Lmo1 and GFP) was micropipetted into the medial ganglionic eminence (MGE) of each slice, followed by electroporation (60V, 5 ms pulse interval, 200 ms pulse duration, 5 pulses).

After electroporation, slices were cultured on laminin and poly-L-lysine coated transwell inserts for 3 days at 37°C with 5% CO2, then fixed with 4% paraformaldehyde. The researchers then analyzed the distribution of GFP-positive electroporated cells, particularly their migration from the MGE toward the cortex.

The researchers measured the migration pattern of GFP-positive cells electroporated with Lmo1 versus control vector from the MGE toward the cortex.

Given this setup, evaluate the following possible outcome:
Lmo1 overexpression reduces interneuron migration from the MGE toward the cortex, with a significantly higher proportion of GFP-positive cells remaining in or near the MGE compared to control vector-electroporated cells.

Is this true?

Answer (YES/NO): YES